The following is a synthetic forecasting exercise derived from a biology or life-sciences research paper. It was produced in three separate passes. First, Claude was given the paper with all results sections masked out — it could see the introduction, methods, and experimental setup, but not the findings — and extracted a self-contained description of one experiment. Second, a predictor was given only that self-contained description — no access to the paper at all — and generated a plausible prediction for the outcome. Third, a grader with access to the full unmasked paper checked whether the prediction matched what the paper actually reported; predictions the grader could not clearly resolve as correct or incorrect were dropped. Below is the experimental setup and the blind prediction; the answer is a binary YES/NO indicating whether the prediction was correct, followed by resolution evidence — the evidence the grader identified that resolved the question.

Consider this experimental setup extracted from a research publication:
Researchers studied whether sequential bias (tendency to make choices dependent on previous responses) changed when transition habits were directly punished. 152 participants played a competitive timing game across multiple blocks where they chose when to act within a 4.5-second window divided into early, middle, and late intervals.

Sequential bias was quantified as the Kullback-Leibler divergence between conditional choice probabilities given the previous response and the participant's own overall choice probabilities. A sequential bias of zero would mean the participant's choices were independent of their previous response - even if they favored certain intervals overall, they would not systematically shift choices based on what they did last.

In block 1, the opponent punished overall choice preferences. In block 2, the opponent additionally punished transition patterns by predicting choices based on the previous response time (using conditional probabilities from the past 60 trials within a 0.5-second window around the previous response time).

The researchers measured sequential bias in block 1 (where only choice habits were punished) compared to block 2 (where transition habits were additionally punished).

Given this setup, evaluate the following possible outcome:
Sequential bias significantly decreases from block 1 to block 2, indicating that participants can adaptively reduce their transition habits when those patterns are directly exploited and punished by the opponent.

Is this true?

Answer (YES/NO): YES